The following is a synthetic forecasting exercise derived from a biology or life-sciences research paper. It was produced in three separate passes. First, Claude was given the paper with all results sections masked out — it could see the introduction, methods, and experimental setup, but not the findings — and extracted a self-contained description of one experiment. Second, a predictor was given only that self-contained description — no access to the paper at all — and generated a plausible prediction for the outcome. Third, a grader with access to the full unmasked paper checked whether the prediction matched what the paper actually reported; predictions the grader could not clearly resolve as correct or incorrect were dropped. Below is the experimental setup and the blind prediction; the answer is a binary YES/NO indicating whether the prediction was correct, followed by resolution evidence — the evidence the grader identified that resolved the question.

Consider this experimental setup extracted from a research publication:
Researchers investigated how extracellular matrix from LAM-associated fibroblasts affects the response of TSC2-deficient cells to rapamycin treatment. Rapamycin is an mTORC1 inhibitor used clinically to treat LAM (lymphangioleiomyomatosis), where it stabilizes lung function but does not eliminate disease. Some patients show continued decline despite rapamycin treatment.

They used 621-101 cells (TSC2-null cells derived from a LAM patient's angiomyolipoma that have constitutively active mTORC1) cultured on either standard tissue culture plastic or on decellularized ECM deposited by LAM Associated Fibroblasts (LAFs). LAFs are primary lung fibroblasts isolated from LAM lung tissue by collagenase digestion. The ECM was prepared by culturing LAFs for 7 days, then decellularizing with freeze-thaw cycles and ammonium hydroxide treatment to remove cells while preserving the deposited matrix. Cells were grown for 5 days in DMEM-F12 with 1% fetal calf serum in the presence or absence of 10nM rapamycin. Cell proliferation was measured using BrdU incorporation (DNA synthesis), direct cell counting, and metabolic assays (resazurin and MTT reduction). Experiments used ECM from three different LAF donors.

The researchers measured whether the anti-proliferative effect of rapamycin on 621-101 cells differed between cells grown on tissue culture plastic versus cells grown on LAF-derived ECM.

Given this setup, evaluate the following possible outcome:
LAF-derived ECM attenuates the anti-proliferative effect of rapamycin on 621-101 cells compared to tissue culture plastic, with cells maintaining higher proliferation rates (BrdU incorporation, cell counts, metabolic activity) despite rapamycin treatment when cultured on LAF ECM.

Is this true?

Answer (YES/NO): YES